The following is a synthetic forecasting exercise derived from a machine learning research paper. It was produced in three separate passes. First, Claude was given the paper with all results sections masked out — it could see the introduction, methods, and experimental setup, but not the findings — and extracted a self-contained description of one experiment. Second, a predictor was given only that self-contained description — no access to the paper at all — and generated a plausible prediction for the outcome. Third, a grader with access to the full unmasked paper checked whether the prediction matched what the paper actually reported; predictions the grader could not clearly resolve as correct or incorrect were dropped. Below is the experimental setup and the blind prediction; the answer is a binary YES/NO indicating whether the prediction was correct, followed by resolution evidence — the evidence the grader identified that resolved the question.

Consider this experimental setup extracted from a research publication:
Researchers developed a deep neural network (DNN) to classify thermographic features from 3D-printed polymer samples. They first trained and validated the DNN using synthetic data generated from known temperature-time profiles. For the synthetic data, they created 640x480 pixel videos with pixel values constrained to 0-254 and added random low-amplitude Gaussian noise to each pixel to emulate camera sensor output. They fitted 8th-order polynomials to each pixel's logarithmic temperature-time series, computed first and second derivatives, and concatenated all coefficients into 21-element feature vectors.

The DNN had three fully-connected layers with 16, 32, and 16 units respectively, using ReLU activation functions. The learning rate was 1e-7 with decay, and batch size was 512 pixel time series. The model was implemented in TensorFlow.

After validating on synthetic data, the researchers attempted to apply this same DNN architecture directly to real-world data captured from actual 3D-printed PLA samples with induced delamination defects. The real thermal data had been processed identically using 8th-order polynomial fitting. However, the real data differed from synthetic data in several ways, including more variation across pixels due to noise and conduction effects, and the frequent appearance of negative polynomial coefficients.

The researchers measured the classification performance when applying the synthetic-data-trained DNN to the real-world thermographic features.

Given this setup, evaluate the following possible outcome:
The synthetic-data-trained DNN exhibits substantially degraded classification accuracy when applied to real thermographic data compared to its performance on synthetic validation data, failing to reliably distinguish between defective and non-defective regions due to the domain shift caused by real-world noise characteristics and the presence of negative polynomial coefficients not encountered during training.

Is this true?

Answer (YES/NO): YES